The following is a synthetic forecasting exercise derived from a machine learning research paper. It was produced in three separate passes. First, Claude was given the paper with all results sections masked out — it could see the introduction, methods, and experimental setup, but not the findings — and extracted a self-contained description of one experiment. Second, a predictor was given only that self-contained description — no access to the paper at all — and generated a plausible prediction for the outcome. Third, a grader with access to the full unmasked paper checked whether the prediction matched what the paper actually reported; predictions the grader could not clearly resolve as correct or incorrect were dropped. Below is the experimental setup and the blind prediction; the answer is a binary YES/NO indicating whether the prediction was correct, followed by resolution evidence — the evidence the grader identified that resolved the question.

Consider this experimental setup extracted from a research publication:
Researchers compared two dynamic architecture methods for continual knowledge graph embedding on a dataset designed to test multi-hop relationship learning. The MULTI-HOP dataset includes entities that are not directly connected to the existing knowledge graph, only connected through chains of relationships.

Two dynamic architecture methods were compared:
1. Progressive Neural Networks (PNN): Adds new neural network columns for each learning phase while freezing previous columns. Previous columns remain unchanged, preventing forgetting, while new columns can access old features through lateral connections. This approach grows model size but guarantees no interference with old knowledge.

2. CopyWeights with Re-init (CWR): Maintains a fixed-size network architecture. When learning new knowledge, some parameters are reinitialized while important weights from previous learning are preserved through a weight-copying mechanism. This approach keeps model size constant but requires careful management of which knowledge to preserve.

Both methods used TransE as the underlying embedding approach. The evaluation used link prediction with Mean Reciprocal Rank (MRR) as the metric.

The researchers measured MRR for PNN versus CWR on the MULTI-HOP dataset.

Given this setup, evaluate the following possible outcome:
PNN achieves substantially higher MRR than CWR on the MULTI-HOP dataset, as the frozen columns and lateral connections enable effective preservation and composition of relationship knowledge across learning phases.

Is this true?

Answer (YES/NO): NO